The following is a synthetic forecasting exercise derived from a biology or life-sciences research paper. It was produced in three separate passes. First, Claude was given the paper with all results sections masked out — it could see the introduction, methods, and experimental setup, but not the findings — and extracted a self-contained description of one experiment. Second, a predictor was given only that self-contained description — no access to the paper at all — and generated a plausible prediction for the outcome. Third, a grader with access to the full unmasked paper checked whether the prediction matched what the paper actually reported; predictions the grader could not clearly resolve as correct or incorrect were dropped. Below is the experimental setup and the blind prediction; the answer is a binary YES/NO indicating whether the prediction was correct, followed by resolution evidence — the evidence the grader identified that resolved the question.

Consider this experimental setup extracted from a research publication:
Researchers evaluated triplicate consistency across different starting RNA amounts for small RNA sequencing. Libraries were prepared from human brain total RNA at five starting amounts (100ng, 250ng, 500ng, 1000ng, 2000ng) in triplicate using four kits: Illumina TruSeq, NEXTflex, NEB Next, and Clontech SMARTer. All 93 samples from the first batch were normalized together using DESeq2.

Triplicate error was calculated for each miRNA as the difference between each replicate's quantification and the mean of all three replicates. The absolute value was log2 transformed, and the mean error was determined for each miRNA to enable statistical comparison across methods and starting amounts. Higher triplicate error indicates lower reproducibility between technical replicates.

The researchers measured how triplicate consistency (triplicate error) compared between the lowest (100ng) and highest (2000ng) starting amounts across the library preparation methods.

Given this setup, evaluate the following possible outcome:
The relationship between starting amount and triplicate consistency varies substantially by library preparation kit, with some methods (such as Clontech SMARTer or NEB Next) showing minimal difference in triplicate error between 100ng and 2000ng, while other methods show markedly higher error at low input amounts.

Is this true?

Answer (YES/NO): NO